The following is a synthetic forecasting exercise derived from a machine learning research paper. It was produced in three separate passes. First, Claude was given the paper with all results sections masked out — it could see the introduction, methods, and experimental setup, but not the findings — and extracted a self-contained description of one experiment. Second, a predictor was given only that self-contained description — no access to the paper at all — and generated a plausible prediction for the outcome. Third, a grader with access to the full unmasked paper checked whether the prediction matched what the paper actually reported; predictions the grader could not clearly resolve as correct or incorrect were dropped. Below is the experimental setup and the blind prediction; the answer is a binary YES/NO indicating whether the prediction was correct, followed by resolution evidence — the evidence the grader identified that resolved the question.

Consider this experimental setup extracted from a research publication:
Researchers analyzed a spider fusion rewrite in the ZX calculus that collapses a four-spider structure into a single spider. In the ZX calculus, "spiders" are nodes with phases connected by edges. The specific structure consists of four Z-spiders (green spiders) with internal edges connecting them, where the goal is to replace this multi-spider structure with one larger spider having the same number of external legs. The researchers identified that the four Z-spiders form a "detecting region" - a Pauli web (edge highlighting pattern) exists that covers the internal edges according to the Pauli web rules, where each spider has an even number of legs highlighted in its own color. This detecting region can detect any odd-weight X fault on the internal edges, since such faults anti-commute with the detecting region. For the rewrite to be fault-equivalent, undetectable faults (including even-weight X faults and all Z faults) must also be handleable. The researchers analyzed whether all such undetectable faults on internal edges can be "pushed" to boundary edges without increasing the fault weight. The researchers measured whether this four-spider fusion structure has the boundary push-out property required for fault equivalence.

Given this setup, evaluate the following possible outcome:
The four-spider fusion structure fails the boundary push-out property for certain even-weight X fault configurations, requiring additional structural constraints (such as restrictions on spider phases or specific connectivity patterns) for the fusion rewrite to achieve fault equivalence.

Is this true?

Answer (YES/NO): NO